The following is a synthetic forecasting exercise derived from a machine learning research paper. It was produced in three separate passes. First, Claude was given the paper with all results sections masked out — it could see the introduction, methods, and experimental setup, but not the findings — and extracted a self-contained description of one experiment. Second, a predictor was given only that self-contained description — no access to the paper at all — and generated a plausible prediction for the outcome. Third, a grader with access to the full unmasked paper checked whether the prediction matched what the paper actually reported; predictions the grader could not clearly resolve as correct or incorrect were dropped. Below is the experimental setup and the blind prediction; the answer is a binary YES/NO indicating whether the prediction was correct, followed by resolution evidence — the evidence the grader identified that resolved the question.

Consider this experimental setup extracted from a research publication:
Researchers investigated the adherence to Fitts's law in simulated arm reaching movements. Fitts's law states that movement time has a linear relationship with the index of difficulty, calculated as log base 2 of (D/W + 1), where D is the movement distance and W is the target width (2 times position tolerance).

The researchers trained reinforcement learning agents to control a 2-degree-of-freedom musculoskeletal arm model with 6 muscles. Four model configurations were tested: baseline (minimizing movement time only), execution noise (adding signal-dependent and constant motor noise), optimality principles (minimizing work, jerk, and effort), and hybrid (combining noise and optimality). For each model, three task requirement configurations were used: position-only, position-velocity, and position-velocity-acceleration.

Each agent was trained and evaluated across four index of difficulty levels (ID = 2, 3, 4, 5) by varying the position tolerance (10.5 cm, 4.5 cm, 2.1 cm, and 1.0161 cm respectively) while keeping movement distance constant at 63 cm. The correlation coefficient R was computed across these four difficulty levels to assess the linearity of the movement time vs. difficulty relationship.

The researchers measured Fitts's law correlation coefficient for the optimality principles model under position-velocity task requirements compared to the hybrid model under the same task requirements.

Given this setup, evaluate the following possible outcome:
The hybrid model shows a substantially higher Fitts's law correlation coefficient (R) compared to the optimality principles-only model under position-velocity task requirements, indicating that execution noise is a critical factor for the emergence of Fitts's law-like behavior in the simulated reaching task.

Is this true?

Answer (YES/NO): NO